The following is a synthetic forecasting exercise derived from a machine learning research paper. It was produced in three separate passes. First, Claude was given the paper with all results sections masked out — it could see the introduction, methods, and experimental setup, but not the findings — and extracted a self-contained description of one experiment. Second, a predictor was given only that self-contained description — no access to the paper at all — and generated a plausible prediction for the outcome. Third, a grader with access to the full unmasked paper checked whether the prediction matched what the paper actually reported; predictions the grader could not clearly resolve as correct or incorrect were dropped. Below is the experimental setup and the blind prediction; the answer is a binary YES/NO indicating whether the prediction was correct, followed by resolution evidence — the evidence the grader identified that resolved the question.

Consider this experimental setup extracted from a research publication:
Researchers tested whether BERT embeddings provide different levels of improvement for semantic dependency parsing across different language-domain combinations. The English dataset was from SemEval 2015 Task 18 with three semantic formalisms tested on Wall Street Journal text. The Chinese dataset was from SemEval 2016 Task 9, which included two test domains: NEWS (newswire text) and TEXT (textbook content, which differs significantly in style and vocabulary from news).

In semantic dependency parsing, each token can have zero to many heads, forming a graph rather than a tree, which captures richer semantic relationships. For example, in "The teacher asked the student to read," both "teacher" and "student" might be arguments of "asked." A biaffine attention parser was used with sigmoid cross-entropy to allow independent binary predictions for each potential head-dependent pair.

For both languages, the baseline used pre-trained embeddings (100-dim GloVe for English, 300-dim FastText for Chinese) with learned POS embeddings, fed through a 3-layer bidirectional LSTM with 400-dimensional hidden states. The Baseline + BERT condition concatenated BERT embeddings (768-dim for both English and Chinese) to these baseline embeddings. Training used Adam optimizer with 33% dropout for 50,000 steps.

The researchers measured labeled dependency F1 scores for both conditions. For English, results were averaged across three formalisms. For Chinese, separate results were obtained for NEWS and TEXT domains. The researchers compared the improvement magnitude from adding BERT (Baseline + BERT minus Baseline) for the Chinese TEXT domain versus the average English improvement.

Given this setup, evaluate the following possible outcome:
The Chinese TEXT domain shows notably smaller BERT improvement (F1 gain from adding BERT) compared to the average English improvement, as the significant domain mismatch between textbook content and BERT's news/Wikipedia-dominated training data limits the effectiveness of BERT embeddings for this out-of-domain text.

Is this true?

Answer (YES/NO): NO